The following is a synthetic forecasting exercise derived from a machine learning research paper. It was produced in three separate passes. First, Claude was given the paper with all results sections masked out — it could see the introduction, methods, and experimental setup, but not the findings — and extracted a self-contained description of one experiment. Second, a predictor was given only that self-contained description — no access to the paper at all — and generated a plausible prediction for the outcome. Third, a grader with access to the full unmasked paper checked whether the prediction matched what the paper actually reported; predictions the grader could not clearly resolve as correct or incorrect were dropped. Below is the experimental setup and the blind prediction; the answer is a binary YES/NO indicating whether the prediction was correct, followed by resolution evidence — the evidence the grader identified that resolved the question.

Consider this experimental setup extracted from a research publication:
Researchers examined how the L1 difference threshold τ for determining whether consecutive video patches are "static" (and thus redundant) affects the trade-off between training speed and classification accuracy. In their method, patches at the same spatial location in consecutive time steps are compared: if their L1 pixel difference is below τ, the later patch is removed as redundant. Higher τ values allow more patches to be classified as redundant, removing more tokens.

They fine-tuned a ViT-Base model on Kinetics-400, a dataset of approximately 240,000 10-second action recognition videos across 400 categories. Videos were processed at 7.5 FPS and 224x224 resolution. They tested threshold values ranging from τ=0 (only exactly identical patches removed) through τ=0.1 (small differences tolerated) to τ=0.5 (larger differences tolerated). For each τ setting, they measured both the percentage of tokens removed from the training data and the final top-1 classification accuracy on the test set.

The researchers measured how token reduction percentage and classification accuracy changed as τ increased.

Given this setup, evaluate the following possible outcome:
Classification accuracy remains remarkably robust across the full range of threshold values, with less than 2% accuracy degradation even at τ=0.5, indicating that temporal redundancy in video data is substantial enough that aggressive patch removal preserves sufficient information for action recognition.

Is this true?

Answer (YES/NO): NO